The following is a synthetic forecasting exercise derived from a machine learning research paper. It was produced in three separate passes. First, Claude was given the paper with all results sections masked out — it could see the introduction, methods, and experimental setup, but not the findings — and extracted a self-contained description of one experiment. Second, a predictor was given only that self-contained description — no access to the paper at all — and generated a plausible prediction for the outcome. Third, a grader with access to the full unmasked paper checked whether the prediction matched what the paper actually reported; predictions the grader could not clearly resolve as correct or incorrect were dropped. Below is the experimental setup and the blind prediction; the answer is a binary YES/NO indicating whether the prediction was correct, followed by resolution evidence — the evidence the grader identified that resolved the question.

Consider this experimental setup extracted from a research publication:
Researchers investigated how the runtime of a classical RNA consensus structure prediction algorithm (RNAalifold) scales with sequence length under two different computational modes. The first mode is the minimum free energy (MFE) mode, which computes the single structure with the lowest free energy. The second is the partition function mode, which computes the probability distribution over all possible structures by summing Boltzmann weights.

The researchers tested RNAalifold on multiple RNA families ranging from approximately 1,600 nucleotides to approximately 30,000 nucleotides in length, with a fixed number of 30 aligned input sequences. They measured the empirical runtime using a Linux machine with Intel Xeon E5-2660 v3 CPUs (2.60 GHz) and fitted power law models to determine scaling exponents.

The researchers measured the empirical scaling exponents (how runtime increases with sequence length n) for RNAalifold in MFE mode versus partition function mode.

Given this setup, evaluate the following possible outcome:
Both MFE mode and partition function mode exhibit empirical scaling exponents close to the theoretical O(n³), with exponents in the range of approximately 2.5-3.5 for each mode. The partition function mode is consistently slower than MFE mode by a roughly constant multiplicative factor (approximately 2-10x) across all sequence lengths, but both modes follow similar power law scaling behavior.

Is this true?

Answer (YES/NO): NO